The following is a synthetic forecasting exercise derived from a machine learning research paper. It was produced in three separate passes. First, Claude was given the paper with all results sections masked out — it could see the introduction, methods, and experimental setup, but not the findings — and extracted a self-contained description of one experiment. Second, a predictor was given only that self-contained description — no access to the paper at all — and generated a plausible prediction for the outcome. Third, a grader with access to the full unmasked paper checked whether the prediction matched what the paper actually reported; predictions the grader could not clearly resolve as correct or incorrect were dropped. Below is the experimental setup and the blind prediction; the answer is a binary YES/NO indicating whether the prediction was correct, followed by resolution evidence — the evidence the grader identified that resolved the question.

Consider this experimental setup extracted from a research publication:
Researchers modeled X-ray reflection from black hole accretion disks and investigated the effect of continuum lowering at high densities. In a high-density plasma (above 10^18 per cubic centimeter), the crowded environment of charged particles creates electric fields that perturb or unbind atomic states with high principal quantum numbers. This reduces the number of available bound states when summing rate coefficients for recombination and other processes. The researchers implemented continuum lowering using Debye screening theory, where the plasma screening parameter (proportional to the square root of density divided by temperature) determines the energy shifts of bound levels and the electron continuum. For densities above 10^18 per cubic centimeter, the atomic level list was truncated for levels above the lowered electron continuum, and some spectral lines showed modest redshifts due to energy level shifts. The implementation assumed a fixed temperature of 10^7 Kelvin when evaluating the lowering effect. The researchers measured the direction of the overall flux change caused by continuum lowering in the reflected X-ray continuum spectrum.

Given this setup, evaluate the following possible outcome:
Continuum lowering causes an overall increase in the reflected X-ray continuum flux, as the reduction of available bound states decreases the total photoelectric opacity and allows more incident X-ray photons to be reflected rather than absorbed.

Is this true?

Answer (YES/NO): NO